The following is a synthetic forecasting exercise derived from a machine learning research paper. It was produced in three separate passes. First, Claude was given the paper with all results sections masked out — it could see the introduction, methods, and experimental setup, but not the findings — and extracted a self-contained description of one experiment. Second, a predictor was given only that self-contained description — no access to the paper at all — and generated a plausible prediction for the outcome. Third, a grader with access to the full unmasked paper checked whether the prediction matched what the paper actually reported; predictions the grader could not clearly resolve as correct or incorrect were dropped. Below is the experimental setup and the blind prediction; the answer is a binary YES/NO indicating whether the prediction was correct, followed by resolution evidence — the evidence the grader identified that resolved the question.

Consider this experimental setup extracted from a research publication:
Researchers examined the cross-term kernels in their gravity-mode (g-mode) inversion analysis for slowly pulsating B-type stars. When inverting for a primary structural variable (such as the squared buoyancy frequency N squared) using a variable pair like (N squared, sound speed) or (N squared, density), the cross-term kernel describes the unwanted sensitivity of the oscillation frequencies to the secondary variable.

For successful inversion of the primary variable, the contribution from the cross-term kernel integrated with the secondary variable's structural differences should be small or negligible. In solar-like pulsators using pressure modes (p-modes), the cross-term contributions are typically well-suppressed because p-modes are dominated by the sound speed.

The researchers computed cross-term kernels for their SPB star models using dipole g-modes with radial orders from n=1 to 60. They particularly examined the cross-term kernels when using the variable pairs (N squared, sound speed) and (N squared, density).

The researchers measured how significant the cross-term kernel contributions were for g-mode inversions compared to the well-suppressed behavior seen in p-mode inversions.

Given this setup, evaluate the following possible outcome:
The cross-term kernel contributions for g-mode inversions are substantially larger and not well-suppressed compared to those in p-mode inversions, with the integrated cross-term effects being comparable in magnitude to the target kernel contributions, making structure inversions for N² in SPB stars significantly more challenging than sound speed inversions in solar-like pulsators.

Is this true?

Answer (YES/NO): NO